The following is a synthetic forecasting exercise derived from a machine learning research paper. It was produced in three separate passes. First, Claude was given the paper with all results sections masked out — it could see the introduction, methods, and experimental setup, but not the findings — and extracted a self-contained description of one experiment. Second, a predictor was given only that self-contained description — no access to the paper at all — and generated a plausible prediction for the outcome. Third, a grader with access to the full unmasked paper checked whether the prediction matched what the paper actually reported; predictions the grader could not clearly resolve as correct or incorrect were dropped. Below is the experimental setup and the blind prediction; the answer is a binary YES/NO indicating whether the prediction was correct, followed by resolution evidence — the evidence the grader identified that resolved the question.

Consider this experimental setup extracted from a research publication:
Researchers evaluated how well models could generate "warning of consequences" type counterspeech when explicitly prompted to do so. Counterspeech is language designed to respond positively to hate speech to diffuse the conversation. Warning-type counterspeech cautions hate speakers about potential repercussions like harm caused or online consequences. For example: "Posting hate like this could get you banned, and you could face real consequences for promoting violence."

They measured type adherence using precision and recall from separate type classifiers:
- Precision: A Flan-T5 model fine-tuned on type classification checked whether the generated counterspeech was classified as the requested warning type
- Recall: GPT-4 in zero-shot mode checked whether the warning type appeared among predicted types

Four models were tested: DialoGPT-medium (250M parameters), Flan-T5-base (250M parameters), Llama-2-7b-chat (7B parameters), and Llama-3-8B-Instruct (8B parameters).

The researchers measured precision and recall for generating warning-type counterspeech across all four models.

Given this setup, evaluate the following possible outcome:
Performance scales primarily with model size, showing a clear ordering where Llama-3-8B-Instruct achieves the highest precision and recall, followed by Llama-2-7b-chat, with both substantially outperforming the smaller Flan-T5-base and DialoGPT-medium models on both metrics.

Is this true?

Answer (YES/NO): NO